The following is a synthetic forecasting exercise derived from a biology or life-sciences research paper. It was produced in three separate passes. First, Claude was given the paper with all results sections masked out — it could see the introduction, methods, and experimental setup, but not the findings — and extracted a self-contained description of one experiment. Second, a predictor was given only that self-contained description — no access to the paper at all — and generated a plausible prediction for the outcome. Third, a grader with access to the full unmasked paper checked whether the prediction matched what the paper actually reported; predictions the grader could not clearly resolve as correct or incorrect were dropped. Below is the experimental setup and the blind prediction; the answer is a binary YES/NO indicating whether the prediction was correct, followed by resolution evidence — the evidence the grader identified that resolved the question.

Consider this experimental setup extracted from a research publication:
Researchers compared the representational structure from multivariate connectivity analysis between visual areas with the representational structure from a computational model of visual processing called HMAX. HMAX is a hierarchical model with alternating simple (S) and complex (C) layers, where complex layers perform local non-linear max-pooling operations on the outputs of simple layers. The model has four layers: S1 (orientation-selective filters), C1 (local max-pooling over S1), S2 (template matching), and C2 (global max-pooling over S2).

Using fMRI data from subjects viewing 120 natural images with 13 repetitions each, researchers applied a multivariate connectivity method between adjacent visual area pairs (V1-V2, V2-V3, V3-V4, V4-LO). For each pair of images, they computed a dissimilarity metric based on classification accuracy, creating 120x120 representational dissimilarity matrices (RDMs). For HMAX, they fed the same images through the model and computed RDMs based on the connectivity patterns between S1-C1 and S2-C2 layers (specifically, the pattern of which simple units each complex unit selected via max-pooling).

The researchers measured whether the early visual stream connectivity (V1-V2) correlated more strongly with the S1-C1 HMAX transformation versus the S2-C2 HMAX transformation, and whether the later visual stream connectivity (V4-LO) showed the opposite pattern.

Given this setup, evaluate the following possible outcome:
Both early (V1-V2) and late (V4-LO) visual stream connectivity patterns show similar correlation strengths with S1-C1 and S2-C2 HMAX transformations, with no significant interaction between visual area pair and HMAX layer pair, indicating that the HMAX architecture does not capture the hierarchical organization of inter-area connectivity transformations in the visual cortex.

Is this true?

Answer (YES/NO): NO